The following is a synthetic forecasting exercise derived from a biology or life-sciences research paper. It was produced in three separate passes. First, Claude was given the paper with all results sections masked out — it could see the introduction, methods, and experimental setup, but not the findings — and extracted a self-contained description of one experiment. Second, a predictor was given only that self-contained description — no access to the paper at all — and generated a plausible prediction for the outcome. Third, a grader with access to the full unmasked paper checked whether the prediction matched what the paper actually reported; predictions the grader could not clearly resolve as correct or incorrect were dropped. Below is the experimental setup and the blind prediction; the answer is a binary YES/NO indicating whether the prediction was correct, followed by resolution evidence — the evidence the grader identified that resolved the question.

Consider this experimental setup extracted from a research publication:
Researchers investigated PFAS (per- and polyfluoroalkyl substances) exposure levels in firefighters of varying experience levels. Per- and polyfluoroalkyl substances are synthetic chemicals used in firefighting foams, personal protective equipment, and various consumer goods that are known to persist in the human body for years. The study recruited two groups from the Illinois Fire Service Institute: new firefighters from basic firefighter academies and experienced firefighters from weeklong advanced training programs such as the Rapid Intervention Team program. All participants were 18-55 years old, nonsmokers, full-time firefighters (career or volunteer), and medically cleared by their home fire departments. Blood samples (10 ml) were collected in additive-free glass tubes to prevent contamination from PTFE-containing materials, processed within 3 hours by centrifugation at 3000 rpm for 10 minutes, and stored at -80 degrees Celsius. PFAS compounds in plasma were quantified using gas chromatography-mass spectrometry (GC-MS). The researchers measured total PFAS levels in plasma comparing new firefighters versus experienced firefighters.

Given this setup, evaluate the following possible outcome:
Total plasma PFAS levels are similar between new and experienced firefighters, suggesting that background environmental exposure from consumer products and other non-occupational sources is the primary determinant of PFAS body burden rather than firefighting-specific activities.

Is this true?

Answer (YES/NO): YES